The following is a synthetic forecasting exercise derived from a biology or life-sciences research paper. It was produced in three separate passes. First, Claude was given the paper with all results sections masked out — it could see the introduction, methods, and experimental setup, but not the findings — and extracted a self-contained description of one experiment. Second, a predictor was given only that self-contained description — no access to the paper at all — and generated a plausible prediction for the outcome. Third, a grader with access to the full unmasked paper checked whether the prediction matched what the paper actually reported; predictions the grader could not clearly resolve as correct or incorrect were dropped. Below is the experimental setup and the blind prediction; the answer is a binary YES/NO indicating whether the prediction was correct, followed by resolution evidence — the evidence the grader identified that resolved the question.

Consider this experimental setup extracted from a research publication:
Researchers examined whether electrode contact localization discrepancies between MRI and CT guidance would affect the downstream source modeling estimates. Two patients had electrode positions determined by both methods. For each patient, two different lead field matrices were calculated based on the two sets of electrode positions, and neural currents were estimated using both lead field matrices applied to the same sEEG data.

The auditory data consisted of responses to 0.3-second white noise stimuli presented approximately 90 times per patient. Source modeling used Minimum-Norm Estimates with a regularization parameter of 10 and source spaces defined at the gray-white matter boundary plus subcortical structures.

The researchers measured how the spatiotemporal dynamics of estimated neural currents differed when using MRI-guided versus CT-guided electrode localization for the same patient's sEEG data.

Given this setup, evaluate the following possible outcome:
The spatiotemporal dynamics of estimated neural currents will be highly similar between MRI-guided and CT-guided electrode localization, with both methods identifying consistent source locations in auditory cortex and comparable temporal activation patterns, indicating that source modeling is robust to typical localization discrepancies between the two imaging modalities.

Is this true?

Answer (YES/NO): YES